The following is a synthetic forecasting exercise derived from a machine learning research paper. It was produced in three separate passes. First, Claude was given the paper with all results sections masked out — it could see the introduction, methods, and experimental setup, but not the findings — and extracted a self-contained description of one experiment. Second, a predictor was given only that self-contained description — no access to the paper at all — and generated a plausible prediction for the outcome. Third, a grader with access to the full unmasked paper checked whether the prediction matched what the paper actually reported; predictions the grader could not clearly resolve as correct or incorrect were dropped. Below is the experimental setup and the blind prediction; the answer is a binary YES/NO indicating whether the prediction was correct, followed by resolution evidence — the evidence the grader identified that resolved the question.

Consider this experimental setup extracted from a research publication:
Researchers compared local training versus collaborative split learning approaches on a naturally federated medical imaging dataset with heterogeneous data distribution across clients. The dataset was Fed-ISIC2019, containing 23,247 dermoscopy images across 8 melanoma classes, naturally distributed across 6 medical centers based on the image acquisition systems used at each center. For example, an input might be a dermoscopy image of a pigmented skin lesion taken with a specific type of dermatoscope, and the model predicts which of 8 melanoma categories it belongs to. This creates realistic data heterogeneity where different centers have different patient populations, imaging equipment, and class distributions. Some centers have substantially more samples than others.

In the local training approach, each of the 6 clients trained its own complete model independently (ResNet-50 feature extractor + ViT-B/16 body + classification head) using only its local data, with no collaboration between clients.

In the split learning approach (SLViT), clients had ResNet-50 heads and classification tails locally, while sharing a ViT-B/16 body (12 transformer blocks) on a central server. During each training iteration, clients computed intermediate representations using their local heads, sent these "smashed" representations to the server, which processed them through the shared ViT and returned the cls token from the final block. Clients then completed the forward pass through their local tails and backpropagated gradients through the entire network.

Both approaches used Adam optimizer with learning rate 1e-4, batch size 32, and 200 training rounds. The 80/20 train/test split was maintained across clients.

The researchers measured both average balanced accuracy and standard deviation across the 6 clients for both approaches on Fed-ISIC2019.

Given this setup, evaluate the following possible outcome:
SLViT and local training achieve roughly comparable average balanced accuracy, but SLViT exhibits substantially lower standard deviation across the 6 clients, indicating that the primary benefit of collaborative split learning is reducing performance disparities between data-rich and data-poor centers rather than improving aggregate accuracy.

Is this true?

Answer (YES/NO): NO